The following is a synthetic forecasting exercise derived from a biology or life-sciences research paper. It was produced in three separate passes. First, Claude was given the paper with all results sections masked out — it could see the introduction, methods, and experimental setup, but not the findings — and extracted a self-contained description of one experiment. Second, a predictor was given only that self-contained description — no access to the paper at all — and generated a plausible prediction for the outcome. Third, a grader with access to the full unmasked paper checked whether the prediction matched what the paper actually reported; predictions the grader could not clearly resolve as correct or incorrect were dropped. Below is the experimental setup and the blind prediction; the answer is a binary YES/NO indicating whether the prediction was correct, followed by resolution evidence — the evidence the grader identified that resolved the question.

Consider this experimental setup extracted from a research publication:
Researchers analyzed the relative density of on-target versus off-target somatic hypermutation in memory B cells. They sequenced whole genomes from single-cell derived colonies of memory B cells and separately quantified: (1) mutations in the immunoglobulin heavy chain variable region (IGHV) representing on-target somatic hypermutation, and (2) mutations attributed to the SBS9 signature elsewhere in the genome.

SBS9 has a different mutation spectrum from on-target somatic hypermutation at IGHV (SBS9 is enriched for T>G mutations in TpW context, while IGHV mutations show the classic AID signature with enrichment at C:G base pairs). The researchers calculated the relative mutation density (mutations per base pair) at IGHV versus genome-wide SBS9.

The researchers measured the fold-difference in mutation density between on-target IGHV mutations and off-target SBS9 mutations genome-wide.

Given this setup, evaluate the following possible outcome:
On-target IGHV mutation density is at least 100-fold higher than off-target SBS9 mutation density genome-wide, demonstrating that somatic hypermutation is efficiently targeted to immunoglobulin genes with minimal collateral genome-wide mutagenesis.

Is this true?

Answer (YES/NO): NO